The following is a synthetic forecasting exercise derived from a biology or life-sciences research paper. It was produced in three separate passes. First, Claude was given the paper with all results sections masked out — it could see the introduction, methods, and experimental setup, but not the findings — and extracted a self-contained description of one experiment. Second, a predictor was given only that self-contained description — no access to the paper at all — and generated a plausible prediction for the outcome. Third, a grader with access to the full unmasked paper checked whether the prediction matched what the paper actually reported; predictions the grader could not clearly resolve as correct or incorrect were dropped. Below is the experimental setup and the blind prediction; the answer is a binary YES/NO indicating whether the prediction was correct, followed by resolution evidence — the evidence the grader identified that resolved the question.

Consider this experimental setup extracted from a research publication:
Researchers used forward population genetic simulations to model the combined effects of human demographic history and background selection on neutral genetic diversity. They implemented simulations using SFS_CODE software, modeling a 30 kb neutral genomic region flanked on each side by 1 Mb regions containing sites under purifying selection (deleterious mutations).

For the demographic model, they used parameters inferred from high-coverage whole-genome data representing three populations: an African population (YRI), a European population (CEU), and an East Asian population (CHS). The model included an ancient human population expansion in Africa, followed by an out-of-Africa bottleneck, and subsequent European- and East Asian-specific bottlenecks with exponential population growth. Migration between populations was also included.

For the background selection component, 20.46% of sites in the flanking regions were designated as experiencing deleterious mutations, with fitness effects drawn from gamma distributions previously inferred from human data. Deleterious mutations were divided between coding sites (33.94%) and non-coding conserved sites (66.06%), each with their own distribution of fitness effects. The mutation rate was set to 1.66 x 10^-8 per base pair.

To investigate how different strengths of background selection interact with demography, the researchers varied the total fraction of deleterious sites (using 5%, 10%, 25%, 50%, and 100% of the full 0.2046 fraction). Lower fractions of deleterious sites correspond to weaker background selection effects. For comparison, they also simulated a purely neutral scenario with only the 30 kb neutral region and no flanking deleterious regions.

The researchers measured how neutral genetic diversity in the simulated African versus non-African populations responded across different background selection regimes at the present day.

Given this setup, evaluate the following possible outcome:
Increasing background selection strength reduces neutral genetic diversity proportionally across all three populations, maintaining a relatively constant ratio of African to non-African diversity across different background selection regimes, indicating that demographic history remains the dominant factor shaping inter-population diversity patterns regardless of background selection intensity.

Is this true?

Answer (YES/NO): NO